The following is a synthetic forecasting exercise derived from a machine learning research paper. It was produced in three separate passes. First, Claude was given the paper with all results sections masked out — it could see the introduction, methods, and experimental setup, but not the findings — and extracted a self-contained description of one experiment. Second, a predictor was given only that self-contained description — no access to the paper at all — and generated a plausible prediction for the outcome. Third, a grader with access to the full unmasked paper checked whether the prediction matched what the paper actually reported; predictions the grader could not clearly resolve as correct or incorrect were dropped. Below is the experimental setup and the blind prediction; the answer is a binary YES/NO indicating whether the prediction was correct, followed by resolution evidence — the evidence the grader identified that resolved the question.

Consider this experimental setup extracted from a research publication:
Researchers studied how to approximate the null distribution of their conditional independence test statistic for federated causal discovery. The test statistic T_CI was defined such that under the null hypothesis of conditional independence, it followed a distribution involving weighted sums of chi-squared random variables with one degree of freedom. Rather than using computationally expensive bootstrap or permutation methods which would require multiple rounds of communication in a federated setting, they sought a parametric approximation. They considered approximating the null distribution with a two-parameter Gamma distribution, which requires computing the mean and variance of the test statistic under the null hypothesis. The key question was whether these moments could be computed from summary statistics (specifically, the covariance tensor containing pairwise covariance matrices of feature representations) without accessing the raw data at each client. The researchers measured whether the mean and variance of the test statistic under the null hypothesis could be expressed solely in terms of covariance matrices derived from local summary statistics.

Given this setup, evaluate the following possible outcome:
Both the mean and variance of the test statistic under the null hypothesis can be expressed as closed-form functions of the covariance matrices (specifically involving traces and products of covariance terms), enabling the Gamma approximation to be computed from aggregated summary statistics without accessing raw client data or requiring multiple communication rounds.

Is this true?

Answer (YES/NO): YES